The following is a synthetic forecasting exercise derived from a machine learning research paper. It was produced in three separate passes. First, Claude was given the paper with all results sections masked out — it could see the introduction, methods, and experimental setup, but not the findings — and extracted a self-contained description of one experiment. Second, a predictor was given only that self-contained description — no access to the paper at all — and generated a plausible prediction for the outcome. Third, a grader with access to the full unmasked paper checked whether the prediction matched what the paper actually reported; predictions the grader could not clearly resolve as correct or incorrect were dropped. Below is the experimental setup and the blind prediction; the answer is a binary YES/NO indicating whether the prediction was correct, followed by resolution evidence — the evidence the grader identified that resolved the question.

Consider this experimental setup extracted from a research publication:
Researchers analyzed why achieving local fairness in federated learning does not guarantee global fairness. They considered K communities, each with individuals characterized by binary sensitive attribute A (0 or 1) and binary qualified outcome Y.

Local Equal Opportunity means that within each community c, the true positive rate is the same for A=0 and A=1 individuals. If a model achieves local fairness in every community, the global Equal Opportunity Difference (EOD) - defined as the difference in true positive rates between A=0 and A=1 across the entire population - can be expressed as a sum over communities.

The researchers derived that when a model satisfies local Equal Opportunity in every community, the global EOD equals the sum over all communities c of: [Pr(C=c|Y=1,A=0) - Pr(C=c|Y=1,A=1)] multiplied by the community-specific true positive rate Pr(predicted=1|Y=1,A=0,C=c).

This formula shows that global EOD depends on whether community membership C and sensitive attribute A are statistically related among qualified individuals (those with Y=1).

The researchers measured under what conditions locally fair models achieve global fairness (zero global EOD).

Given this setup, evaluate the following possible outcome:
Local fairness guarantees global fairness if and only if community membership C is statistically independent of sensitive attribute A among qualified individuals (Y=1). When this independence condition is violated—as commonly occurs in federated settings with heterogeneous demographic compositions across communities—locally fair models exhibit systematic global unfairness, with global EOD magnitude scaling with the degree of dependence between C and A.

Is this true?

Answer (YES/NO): NO